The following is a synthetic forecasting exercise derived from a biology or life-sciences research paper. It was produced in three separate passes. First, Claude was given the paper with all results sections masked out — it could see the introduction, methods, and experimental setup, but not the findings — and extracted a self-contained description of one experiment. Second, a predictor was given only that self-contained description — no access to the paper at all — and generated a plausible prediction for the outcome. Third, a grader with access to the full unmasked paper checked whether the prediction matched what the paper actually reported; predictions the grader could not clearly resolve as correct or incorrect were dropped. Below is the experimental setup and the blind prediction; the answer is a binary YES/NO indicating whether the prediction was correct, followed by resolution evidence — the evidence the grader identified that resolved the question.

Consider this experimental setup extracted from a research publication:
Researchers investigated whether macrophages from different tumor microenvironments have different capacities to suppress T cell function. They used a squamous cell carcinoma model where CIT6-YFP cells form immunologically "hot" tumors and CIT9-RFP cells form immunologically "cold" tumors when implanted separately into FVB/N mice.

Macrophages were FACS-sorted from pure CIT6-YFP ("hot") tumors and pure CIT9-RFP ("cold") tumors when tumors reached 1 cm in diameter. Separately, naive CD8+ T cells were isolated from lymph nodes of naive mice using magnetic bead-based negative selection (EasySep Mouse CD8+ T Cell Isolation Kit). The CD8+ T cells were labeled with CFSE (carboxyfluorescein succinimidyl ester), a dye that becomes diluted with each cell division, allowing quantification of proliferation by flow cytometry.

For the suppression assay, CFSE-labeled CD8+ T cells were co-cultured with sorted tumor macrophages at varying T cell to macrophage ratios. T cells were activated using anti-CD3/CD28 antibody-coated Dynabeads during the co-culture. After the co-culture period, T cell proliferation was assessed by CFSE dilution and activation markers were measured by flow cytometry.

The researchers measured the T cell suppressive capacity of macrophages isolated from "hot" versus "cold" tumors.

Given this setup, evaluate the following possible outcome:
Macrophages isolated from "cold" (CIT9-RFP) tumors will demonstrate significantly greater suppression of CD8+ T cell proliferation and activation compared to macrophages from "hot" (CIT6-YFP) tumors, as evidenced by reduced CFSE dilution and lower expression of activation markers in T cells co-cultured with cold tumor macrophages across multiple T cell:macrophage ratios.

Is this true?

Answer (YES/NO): NO